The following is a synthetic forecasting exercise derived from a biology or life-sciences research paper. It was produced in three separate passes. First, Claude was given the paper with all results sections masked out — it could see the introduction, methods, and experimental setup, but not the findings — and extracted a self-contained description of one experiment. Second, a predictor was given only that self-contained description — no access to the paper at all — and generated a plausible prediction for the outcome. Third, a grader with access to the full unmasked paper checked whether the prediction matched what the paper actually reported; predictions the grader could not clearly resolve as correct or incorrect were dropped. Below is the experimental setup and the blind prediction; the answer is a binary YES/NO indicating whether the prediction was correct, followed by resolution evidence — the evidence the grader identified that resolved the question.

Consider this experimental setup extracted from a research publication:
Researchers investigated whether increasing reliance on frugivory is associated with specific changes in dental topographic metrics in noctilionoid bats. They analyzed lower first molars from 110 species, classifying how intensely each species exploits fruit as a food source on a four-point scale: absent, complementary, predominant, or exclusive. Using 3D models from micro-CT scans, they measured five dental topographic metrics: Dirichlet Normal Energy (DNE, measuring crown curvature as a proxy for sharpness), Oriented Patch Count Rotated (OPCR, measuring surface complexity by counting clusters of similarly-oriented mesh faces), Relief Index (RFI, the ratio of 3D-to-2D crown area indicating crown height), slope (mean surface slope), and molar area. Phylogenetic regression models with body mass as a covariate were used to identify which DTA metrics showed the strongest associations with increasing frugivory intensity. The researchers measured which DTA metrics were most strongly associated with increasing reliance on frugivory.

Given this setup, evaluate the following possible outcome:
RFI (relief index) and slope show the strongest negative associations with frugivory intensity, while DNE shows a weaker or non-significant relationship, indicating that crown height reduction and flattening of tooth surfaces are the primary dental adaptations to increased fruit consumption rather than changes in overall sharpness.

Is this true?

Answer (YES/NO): NO